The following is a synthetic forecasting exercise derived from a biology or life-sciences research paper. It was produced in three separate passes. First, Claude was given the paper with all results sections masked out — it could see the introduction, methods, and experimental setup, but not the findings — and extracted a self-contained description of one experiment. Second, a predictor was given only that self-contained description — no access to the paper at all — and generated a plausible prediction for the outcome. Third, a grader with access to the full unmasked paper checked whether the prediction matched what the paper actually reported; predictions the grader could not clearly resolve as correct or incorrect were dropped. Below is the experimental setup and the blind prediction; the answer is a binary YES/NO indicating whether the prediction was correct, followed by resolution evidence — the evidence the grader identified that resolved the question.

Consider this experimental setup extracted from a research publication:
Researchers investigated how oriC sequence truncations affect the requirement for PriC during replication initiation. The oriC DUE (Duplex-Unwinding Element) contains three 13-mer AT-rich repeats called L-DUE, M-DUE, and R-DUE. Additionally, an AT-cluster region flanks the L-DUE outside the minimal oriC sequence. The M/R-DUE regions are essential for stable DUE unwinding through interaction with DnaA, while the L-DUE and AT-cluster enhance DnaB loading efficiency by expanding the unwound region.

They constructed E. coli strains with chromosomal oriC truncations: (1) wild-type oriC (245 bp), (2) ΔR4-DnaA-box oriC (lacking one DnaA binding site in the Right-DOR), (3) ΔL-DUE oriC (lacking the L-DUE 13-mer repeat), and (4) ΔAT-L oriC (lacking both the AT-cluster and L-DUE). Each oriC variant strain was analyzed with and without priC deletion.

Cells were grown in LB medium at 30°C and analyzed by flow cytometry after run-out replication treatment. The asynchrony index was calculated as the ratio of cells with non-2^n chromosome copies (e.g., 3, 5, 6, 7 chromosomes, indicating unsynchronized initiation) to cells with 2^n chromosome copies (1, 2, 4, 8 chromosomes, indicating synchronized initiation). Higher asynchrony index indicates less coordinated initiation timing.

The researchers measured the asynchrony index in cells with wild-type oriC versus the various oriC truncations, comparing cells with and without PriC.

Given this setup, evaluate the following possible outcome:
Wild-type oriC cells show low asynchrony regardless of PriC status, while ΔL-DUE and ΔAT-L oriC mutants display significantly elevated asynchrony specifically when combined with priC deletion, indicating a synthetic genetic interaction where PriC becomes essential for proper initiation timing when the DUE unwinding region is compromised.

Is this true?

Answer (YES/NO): NO